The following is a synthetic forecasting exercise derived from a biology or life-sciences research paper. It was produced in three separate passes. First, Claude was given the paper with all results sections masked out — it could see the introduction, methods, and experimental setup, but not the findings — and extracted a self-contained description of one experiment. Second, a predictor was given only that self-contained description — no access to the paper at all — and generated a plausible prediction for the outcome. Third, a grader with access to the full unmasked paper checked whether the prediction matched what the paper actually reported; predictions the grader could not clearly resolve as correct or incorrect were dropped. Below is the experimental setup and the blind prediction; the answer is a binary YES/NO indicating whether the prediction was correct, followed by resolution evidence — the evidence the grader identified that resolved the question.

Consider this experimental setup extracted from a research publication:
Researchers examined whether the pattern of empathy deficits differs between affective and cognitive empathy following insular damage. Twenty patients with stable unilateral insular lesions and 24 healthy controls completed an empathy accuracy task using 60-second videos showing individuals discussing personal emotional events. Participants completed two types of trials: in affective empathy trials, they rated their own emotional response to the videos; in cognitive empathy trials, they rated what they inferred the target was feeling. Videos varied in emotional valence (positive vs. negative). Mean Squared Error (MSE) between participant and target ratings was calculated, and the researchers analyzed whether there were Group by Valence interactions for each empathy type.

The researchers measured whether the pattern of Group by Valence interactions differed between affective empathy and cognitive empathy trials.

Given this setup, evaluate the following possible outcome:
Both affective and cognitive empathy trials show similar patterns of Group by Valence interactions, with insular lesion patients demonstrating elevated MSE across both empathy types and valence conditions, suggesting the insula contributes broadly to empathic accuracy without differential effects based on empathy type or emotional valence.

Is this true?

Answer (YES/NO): NO